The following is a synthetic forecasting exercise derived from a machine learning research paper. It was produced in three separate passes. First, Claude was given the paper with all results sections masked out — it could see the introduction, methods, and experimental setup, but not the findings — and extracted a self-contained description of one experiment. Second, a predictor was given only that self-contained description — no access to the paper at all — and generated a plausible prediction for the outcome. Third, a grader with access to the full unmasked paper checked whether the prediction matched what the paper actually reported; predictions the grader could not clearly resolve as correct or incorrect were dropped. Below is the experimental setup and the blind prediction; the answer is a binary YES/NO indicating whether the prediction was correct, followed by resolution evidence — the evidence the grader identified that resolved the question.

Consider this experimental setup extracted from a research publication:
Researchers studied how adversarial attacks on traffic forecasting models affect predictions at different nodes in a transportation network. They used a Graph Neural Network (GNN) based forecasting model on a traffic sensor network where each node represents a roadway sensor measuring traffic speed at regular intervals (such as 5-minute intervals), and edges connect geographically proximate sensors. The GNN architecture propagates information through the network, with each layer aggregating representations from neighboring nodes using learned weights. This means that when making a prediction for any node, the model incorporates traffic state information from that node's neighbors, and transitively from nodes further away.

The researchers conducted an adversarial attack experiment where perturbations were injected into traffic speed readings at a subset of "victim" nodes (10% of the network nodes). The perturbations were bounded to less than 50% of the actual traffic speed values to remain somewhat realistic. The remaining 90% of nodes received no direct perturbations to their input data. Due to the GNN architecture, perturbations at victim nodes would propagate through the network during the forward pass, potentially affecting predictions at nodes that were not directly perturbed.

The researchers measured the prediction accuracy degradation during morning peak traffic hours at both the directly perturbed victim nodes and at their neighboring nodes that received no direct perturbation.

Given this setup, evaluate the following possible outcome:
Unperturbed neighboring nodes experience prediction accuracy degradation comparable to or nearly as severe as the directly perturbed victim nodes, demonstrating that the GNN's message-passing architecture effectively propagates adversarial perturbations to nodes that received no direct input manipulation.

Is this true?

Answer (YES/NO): YES